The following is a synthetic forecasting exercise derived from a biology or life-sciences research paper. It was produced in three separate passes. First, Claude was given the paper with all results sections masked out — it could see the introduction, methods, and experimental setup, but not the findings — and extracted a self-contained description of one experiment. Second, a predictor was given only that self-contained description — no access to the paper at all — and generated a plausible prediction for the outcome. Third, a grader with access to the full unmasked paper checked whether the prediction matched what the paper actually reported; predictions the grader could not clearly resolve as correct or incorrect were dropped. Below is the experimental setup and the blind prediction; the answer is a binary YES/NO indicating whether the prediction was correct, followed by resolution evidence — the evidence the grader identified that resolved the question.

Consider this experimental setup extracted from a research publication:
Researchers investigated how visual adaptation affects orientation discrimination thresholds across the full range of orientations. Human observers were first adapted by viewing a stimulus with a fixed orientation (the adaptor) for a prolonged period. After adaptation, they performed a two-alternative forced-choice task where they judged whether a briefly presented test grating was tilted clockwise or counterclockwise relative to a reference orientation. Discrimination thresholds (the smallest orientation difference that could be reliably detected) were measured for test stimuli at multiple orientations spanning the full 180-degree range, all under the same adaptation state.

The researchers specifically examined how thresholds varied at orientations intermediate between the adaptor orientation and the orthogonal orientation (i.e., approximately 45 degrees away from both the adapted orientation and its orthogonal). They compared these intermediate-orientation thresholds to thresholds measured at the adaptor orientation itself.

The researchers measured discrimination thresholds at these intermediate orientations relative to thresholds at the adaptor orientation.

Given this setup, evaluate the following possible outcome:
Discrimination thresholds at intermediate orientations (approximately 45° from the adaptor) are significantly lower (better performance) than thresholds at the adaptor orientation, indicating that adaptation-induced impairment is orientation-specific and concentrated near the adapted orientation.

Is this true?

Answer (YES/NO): NO